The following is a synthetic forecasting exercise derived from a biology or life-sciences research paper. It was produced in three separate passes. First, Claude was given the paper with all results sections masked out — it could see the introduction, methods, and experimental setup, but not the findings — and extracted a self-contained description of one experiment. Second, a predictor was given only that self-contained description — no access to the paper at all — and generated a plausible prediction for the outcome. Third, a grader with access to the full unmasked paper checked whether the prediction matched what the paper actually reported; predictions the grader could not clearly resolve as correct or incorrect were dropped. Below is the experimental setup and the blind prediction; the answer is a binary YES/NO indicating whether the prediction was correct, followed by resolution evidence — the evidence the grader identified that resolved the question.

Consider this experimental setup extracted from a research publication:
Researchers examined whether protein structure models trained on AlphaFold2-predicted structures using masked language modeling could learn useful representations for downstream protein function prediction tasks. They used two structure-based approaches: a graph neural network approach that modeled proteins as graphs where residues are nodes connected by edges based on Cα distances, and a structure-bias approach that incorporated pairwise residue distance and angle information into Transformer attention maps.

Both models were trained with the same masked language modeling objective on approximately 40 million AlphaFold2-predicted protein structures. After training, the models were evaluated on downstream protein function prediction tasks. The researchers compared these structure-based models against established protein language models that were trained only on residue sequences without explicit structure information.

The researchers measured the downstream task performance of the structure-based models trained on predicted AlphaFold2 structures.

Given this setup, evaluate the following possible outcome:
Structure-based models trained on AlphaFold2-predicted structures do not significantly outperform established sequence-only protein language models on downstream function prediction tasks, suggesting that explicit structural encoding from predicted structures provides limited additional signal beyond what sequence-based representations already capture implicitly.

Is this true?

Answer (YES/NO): YES